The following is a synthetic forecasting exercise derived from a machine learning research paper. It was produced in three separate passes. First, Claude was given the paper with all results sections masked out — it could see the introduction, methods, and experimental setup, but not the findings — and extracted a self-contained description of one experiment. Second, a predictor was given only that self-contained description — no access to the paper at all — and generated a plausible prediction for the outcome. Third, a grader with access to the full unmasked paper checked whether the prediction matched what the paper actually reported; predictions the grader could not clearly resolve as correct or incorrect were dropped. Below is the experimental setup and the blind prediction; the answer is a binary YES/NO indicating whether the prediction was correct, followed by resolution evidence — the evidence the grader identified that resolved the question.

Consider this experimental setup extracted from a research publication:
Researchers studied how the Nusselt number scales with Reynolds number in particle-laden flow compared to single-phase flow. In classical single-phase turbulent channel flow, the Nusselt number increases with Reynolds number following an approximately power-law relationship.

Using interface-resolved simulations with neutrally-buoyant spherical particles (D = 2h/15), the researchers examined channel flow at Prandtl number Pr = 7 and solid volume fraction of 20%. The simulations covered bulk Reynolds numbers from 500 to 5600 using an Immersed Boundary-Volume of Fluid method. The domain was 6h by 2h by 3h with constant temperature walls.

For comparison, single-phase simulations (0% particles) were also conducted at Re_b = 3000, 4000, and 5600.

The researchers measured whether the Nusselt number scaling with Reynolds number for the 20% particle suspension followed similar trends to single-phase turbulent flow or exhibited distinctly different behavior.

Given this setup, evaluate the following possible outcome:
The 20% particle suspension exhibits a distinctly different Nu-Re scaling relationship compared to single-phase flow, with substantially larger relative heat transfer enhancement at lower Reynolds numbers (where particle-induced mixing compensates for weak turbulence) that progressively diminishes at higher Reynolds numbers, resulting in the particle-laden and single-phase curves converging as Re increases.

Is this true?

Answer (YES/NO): NO